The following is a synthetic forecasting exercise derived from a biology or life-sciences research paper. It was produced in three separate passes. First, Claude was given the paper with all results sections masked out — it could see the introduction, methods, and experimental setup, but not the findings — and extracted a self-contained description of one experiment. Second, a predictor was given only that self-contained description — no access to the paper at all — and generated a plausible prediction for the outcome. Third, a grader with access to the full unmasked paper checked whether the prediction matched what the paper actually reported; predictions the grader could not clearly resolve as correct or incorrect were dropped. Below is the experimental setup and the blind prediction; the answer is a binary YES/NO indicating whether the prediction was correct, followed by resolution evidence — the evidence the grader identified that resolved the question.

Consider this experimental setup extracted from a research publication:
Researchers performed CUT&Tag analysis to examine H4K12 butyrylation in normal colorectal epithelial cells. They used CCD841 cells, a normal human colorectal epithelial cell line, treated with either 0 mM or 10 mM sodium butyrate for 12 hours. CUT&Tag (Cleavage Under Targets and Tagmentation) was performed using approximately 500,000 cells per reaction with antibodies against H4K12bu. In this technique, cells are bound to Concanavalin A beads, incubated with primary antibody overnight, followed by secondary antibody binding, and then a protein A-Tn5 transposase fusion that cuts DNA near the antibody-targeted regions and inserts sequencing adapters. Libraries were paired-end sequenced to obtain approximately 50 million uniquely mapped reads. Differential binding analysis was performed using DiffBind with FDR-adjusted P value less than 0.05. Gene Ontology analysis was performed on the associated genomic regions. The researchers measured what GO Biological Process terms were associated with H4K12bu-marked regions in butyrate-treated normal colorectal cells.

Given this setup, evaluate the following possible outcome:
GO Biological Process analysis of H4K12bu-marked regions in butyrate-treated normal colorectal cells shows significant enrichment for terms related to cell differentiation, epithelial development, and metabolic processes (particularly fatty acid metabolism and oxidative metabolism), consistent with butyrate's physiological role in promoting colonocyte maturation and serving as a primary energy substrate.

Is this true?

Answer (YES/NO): NO